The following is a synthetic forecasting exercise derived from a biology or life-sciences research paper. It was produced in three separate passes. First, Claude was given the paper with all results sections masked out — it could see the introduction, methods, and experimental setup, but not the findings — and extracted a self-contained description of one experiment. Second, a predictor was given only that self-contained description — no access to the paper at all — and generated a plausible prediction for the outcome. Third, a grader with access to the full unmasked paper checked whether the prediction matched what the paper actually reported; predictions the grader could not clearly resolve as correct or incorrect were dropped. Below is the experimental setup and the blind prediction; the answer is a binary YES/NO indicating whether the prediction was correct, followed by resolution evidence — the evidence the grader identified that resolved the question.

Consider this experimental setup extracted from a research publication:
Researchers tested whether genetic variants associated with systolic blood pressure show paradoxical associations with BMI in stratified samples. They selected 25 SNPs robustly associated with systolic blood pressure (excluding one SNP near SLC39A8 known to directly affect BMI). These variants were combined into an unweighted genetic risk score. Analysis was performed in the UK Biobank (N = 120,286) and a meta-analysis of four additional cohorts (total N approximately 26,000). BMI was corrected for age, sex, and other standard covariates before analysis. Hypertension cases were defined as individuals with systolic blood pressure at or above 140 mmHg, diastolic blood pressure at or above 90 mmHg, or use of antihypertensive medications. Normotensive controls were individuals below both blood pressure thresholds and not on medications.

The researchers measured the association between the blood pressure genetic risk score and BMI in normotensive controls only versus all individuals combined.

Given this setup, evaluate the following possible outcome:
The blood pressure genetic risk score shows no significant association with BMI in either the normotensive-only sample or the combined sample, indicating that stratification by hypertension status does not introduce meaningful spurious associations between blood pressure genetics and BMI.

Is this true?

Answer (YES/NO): NO